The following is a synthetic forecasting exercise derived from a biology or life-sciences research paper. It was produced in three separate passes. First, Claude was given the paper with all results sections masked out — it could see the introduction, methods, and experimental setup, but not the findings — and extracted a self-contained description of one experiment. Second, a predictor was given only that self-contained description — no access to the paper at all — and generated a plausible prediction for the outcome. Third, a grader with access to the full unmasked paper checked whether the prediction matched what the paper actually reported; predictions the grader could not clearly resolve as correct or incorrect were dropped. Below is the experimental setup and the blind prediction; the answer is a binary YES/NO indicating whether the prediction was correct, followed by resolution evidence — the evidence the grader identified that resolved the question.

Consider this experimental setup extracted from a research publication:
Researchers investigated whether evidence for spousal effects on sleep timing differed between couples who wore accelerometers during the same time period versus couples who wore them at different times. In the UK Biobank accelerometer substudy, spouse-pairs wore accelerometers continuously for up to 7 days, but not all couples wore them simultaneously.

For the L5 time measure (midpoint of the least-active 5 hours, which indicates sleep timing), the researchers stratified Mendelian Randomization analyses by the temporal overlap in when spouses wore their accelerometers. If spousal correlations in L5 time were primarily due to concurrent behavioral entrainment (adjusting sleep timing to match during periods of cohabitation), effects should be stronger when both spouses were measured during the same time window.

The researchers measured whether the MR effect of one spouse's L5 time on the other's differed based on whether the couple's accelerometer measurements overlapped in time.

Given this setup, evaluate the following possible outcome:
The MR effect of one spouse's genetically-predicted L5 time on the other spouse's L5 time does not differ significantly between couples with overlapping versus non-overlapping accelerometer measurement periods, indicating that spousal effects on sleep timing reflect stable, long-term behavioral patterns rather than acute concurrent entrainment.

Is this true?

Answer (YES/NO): YES